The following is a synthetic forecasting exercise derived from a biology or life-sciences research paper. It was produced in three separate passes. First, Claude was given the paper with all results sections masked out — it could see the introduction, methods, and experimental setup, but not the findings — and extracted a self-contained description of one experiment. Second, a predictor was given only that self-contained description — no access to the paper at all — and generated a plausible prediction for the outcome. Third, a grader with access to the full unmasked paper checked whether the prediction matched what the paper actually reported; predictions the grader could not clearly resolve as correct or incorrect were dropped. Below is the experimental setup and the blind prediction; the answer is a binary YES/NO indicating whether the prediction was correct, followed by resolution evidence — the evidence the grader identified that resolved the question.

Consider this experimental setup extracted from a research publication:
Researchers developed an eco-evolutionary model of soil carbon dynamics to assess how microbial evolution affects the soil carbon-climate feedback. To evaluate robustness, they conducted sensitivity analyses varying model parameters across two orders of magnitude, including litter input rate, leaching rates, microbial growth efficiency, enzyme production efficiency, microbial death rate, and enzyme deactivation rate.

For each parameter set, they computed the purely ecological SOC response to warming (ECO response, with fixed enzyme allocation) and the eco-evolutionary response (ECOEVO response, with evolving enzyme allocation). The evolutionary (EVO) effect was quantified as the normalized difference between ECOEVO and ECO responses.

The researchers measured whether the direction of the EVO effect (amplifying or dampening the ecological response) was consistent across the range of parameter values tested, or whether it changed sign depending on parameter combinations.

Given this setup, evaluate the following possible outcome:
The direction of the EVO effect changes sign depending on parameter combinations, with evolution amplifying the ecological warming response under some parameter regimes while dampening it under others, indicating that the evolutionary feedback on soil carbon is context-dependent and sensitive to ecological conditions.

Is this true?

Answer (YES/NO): YES